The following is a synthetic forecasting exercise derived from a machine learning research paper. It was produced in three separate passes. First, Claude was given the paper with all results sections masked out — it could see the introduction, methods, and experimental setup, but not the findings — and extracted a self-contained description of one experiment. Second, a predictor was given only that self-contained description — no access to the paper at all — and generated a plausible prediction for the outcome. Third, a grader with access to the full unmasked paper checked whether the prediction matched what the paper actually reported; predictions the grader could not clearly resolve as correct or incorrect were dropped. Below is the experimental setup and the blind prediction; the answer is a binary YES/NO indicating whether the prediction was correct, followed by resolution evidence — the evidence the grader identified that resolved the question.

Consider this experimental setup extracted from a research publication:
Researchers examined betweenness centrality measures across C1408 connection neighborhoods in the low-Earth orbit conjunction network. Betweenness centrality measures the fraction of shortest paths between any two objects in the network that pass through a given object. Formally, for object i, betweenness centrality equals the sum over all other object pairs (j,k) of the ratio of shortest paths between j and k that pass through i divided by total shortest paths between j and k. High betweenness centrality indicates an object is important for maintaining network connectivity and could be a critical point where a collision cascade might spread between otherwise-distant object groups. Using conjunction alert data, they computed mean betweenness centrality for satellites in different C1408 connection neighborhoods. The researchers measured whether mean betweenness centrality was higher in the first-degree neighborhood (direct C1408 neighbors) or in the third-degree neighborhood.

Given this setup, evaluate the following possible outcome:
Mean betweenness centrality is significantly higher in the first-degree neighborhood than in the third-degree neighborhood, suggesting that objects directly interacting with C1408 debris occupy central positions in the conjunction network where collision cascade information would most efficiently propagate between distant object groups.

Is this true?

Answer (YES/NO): NO